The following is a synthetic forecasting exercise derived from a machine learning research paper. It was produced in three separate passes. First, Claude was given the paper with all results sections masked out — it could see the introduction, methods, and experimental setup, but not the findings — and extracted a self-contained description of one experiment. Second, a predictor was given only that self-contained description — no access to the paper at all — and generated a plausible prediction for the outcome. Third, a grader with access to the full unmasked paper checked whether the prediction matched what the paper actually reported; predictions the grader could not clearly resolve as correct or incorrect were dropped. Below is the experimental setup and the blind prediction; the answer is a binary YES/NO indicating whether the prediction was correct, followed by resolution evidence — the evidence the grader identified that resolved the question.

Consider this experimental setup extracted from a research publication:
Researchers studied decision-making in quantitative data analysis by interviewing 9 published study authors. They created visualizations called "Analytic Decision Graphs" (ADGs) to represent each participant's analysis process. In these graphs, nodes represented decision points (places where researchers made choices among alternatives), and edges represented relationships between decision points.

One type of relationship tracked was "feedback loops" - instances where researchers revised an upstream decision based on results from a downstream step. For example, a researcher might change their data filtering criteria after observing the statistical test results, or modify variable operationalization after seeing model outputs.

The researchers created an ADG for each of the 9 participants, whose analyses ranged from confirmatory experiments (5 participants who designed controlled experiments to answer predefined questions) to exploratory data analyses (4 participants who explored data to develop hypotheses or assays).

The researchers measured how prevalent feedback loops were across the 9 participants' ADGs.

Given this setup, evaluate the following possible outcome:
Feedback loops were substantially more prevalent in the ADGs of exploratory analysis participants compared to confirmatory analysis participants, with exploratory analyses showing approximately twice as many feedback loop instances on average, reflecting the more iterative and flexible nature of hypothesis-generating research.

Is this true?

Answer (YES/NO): NO